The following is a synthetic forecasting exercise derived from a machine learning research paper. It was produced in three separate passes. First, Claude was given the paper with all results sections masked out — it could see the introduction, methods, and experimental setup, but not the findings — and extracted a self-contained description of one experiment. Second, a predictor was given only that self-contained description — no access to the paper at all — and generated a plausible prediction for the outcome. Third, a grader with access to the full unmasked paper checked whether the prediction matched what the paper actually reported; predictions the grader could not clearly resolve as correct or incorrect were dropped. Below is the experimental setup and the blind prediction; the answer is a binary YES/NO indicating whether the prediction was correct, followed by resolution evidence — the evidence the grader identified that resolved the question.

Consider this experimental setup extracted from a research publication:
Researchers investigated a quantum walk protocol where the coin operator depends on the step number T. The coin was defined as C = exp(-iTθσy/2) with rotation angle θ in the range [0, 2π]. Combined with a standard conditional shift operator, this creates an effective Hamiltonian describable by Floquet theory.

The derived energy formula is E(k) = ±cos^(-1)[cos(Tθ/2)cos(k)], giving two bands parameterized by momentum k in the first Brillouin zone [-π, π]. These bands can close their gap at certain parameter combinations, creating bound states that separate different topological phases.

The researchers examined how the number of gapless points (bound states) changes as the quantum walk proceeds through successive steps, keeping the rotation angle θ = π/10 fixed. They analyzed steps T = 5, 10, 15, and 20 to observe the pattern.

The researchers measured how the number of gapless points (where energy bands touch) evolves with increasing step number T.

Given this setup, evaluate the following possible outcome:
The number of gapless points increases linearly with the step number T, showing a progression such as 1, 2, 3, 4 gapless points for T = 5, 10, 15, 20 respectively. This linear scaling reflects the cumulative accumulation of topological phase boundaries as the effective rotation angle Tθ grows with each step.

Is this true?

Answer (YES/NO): NO